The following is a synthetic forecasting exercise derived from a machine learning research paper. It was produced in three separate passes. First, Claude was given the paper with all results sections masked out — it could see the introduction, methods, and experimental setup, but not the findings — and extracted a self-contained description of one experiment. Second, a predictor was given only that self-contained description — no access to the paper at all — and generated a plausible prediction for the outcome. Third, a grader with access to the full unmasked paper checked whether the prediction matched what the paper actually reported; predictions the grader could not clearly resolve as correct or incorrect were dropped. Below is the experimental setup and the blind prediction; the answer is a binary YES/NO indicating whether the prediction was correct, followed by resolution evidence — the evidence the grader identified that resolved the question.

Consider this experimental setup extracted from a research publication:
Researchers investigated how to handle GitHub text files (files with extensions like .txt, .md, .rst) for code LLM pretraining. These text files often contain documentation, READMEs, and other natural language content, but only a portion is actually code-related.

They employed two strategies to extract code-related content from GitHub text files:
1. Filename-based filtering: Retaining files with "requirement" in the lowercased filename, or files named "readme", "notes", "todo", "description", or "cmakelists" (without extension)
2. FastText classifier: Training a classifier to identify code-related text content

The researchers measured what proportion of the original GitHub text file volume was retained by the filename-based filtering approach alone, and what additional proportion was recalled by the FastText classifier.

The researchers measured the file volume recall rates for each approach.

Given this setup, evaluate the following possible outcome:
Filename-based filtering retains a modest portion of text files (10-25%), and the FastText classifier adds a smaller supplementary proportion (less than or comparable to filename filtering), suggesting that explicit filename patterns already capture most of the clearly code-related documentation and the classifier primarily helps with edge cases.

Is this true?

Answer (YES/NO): NO